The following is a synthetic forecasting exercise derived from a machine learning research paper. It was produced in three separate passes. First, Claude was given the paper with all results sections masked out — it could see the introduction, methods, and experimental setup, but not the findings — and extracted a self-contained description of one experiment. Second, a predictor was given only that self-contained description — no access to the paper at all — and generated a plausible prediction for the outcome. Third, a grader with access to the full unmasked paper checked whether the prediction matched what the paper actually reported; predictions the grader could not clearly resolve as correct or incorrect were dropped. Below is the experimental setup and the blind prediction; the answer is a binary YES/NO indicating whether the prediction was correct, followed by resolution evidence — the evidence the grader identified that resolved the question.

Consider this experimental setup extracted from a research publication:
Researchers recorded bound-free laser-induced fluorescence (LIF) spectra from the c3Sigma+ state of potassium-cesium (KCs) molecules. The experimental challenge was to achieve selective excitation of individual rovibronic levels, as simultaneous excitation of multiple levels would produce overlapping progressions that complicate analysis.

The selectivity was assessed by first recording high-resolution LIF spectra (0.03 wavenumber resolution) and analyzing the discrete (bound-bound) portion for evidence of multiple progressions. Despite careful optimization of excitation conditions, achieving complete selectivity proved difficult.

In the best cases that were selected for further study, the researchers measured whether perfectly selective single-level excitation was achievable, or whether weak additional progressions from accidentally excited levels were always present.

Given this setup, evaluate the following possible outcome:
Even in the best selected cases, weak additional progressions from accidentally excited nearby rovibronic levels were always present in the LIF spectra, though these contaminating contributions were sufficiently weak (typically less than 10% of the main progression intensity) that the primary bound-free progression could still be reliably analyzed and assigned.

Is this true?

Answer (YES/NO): YES